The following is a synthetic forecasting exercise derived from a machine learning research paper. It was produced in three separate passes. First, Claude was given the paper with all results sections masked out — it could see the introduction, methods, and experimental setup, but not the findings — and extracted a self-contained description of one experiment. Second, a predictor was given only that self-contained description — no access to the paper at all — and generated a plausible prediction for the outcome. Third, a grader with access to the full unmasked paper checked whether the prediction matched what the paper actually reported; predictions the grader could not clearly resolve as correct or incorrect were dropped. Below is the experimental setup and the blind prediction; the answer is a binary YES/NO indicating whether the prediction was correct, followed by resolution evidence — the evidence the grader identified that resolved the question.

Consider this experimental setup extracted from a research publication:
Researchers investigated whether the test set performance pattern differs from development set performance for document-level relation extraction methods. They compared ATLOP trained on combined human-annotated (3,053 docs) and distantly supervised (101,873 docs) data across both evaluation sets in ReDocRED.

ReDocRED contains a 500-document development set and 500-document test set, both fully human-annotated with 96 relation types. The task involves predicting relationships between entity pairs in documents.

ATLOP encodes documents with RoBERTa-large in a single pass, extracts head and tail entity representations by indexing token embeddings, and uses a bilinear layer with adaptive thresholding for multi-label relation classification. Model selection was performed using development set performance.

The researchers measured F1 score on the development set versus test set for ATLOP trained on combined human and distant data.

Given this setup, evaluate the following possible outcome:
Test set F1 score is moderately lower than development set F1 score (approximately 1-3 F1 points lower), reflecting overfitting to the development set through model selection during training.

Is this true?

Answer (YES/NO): NO